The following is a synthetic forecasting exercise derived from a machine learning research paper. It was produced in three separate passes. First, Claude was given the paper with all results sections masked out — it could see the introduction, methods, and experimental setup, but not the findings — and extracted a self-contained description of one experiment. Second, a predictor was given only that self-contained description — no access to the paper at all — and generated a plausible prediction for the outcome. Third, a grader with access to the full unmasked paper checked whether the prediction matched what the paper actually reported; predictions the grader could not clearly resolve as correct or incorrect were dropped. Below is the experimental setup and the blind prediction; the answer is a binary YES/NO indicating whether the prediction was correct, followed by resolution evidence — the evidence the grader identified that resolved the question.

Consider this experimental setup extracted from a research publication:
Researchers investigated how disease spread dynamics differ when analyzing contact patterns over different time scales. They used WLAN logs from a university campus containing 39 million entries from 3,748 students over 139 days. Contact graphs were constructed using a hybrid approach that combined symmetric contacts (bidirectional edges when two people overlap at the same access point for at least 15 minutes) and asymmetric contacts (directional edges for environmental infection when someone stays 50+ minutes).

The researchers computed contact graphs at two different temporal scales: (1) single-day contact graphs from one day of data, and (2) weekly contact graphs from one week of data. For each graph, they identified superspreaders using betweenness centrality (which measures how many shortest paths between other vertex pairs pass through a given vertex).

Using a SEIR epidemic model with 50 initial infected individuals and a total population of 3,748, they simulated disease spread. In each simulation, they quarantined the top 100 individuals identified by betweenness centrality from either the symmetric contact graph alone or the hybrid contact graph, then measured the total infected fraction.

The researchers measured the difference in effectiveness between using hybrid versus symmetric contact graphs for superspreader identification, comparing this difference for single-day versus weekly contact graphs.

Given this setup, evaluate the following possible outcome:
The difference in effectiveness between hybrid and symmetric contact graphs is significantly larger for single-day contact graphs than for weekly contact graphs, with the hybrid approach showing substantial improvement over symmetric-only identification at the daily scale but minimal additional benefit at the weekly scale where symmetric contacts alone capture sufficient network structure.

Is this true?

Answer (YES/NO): YES